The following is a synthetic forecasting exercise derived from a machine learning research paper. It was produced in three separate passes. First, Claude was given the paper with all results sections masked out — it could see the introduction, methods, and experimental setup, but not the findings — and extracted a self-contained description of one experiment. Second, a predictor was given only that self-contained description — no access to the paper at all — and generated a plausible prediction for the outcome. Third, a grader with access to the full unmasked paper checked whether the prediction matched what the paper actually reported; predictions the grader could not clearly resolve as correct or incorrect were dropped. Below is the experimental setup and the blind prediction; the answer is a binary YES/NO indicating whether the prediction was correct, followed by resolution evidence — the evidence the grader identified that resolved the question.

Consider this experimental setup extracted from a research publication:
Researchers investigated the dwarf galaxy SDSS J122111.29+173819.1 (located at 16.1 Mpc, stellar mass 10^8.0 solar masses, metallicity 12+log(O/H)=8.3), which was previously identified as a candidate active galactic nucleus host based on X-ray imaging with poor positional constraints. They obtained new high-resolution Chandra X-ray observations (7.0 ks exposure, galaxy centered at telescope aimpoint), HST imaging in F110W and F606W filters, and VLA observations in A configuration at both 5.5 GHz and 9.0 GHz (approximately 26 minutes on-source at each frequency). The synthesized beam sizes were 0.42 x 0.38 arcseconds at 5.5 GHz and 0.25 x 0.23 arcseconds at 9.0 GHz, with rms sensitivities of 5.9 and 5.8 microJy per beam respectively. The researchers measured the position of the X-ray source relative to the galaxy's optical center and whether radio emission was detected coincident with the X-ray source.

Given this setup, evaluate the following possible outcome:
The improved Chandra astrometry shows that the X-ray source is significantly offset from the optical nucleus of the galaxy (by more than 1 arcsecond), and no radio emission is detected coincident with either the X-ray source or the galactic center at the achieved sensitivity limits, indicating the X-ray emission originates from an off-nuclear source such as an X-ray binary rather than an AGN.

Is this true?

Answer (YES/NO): YES